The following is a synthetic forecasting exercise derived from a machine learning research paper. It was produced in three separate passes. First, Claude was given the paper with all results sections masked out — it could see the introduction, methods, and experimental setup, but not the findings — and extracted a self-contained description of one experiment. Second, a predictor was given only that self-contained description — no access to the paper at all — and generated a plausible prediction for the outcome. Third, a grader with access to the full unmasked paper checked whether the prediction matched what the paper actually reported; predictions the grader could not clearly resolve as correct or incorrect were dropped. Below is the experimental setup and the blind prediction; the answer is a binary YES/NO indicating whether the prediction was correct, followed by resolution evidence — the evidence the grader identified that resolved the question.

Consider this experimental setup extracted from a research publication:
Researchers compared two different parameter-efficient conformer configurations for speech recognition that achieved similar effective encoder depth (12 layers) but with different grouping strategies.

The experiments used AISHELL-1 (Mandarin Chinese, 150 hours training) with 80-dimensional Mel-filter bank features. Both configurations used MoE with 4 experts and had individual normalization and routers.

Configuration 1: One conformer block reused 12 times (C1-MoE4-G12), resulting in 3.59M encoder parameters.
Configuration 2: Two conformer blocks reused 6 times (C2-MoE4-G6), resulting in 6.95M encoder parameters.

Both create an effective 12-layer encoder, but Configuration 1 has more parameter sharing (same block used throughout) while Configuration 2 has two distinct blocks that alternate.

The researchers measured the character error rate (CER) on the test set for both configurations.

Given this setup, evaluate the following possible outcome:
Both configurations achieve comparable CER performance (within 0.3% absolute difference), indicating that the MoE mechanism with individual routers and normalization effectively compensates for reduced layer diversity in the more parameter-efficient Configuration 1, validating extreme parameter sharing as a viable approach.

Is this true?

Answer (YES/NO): NO